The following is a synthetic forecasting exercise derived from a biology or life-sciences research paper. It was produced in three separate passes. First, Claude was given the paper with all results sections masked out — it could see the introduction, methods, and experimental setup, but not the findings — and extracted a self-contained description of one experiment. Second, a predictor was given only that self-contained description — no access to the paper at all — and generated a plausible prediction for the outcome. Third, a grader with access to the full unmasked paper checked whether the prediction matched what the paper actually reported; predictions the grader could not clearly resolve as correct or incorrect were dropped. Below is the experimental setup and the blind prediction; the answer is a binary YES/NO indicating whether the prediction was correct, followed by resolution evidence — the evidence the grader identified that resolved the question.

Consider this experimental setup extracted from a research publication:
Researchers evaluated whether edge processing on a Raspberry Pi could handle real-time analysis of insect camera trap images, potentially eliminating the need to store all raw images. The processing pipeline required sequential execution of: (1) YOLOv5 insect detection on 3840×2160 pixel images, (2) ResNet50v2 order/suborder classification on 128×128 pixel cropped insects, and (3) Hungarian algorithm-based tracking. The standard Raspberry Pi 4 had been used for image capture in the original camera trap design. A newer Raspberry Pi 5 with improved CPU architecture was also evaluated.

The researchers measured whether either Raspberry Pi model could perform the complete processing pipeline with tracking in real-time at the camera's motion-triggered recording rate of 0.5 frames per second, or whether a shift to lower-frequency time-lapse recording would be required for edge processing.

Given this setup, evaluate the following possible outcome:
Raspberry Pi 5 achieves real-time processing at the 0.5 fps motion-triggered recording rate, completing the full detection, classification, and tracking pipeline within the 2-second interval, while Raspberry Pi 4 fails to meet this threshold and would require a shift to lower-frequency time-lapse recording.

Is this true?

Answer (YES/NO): NO